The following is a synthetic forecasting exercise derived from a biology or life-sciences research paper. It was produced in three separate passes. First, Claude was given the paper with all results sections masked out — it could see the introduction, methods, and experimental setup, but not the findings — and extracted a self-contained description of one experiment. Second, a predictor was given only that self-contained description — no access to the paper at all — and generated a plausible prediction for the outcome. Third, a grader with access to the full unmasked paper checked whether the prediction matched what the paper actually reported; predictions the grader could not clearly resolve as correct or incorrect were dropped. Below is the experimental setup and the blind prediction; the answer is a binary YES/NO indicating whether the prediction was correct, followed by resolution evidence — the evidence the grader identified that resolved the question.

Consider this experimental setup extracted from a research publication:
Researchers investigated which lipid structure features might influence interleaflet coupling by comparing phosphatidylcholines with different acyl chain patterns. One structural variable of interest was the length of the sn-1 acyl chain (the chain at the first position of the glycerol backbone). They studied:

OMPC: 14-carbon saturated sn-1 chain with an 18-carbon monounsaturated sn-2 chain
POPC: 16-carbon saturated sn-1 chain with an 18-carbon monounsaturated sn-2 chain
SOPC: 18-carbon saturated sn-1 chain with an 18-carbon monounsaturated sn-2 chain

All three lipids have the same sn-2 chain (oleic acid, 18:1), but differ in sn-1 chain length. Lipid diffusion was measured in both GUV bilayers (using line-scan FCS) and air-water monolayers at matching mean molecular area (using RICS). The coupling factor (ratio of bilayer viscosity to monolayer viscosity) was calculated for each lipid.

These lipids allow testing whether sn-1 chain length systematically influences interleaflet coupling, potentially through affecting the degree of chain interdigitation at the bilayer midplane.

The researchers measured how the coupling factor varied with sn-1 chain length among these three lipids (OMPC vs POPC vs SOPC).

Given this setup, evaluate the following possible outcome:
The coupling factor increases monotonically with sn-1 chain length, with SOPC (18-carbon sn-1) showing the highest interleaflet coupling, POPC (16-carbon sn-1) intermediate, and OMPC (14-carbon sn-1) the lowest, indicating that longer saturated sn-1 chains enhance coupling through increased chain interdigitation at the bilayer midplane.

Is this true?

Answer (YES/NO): NO